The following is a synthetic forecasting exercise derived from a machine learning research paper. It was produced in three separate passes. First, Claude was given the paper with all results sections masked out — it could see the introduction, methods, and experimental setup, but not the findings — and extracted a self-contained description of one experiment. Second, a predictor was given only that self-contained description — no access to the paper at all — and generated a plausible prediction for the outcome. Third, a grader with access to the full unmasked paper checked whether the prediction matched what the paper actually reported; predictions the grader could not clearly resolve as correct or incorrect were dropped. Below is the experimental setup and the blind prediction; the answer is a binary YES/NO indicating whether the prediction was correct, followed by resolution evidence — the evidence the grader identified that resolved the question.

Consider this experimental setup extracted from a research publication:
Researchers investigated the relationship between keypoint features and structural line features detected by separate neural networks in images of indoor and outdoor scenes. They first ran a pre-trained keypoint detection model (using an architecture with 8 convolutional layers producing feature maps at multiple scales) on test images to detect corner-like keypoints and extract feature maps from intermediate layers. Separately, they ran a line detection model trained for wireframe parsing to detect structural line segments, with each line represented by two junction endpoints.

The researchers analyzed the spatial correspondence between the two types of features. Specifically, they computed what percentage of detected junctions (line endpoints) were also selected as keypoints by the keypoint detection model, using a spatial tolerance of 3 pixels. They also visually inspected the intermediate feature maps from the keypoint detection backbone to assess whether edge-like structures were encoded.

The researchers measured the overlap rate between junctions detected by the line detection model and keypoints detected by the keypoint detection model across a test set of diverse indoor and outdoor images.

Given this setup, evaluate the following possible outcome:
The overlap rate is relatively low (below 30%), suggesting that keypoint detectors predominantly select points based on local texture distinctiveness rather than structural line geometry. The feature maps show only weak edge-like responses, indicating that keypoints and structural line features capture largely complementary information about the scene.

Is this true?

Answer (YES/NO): NO